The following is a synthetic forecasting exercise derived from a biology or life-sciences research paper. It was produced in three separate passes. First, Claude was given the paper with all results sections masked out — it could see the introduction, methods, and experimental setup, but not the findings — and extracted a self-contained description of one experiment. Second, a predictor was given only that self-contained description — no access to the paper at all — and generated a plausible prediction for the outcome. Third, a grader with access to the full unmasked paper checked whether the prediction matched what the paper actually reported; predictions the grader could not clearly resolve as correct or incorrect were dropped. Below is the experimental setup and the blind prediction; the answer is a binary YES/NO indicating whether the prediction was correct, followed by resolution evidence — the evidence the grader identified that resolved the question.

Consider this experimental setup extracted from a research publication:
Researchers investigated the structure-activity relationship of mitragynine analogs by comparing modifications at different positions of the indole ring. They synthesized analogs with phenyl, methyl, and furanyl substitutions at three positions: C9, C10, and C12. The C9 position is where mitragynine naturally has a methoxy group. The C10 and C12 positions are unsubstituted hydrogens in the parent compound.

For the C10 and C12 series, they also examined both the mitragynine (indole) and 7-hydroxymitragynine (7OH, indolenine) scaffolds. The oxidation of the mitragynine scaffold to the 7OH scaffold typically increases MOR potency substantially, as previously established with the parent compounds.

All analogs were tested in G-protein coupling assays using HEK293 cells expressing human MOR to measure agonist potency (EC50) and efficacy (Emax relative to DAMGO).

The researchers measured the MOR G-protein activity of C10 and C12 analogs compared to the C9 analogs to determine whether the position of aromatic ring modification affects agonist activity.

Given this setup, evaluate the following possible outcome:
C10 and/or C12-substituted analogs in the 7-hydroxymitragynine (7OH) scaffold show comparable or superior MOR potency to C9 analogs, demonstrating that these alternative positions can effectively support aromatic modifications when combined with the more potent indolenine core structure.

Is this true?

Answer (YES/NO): NO